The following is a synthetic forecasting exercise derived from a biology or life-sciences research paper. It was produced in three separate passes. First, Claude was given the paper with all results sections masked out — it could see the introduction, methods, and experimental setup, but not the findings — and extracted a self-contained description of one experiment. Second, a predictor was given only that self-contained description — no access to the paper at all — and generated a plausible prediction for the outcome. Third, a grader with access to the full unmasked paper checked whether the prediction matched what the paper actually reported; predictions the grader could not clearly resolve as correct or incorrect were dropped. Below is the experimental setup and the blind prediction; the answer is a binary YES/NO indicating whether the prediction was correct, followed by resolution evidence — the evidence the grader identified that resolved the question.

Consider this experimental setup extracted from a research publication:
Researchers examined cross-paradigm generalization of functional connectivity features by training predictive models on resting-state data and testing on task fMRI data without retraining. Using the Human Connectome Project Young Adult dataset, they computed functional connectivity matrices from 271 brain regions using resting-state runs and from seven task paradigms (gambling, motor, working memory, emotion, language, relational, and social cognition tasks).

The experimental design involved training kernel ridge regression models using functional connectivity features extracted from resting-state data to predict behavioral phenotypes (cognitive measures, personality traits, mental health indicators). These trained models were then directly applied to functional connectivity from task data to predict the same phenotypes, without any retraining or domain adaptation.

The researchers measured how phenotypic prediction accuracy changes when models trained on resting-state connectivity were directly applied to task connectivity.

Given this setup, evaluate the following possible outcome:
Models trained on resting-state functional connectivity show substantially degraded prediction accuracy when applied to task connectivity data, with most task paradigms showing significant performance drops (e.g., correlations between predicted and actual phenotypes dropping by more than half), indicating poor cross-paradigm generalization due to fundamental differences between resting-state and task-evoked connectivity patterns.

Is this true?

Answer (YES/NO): YES